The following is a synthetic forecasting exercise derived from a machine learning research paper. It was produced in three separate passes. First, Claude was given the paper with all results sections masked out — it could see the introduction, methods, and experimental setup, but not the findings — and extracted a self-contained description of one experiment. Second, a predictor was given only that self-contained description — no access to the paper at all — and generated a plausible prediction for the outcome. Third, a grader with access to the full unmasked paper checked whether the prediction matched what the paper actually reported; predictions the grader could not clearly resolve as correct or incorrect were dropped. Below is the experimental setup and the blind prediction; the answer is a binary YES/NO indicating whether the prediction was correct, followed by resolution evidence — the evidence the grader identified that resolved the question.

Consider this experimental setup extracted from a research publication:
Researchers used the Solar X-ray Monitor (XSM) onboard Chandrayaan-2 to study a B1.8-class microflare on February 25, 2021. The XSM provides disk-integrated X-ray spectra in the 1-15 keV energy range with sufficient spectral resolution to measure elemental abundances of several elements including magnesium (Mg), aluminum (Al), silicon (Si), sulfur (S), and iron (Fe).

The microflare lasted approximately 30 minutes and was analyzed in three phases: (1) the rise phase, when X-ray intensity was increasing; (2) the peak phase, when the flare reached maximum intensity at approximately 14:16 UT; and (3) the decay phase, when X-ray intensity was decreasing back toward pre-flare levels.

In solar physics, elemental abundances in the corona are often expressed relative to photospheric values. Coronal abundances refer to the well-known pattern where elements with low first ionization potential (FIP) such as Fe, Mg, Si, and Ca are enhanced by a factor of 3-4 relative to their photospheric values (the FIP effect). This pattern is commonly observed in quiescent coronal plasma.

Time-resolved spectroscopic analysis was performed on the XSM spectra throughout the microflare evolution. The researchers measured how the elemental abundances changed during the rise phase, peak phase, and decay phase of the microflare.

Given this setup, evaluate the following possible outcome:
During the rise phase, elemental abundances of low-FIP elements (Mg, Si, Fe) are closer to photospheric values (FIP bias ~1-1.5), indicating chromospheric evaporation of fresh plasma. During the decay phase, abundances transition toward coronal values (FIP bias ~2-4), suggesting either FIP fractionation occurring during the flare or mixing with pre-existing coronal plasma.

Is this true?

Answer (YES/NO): NO